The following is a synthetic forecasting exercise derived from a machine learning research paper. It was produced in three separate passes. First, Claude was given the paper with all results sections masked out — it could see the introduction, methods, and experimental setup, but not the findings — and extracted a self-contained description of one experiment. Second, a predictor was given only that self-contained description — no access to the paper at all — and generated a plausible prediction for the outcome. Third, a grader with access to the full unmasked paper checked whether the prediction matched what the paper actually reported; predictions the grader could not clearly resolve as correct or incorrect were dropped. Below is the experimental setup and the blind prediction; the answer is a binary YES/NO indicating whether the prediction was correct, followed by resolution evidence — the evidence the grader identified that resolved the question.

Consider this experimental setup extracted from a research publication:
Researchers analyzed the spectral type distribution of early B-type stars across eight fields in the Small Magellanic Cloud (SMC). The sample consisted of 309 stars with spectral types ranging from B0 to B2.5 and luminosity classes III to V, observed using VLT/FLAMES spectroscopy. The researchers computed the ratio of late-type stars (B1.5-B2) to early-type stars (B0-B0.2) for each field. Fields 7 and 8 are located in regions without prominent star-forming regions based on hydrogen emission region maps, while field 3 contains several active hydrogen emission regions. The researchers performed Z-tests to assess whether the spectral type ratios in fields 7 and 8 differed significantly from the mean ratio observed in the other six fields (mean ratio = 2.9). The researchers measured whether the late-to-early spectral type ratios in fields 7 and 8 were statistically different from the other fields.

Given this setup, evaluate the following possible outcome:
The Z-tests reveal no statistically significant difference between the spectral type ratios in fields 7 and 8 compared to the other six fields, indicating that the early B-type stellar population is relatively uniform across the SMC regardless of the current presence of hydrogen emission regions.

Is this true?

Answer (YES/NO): NO